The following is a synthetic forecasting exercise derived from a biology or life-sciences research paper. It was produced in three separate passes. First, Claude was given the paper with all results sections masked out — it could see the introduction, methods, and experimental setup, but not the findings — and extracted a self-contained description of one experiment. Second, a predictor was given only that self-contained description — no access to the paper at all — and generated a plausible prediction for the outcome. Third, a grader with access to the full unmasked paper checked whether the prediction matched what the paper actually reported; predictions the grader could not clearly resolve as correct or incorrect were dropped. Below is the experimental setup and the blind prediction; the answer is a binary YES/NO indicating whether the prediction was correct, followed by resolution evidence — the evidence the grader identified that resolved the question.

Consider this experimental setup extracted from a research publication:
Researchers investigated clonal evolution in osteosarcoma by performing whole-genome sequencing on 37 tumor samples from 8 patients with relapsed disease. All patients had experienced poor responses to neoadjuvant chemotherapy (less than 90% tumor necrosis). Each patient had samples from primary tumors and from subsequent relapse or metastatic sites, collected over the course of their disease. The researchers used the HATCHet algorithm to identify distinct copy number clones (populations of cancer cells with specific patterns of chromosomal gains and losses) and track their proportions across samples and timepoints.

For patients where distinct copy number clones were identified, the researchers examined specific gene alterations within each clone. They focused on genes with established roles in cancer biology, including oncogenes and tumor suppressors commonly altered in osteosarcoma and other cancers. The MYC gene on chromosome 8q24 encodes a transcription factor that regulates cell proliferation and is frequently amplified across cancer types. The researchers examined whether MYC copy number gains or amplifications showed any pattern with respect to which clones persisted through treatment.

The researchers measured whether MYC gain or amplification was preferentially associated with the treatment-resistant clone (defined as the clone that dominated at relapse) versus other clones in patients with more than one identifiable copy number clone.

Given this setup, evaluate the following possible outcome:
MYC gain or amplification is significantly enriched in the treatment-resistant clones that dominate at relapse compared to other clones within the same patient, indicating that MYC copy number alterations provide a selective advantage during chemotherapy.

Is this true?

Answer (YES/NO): YES